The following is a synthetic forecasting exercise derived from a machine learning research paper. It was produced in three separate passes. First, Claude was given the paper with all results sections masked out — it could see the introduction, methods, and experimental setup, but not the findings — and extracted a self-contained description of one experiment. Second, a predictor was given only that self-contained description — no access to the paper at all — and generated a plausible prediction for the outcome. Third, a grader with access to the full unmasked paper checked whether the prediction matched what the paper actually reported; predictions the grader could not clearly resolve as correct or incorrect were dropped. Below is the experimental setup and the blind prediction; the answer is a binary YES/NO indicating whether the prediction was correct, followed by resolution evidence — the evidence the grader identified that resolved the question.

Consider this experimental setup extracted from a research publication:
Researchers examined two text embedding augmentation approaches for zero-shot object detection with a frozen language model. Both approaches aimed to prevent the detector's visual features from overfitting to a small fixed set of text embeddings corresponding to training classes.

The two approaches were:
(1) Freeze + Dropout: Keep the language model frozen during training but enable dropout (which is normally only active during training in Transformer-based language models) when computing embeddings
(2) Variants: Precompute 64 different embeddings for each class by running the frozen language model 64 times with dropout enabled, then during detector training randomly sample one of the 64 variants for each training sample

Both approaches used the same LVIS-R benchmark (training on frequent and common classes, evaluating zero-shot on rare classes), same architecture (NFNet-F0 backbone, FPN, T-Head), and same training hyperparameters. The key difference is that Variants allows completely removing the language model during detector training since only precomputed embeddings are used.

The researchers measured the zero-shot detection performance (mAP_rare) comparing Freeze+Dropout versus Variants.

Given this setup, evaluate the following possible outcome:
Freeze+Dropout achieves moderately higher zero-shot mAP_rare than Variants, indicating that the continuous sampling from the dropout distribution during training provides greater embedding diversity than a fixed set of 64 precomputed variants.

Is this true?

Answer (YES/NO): NO